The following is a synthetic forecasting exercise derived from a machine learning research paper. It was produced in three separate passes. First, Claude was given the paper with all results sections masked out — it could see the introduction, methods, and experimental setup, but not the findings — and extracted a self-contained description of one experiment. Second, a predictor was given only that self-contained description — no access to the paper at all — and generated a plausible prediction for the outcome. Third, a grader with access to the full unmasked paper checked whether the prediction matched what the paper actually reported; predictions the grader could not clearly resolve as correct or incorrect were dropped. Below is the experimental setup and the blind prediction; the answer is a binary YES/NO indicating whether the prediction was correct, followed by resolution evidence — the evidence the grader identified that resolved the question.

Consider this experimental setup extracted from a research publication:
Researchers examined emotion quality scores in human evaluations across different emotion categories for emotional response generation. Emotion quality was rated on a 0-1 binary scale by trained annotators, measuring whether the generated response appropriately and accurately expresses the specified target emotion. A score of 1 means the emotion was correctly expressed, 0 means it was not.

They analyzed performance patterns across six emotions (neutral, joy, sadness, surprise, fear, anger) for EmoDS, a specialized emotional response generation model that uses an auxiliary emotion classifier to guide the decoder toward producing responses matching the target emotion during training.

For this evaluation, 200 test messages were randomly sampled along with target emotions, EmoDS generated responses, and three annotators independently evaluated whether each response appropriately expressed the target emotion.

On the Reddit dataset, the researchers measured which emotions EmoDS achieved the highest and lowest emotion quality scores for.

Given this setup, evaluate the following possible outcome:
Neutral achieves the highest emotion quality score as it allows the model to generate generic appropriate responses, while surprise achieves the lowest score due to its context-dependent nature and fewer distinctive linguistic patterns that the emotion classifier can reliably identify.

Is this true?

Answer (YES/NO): NO